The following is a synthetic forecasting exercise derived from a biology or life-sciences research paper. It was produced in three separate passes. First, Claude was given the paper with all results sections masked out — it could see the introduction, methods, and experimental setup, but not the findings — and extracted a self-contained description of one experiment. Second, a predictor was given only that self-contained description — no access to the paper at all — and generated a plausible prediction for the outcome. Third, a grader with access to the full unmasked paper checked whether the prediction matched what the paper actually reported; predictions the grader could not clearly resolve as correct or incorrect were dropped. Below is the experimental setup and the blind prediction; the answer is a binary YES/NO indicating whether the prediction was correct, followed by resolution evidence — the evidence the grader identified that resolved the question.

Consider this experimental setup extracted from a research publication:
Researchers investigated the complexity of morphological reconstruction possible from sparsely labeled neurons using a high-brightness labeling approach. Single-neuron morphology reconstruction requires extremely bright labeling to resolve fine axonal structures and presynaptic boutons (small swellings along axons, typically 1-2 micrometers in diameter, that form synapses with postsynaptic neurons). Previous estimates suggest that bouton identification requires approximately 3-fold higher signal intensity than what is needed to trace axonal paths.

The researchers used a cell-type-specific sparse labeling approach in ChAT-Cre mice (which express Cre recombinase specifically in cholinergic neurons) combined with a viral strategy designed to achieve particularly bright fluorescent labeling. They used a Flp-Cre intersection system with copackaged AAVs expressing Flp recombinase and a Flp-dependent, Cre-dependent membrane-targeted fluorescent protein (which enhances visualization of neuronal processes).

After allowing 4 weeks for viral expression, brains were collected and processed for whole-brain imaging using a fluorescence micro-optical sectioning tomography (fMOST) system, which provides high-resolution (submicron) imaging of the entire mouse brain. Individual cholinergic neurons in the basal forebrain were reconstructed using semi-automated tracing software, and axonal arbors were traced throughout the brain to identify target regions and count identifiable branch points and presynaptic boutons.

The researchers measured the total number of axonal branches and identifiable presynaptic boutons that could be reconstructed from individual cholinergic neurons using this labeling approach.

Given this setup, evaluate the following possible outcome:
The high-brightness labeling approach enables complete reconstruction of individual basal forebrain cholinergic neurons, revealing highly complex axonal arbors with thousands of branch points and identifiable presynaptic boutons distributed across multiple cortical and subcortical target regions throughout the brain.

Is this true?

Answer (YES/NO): YES